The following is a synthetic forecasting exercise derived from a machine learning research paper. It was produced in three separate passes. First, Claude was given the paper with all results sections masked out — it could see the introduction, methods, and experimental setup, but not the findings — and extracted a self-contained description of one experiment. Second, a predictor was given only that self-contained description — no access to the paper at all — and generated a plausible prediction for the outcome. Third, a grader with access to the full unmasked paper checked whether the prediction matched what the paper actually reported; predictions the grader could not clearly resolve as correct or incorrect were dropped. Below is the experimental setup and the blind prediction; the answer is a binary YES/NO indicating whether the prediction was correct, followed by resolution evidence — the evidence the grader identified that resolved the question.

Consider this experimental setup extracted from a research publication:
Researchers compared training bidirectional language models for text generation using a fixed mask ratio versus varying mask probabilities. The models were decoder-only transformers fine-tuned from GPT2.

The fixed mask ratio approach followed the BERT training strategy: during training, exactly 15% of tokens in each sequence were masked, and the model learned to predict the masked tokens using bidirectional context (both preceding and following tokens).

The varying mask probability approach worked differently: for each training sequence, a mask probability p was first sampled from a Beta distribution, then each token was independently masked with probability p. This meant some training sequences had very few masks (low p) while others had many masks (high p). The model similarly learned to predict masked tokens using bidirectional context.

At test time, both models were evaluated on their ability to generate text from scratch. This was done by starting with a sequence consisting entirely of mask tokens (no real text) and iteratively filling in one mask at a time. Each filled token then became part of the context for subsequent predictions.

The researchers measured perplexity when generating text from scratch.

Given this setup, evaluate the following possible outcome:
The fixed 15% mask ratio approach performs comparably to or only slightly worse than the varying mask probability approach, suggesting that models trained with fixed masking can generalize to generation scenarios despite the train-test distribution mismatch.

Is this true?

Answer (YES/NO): NO